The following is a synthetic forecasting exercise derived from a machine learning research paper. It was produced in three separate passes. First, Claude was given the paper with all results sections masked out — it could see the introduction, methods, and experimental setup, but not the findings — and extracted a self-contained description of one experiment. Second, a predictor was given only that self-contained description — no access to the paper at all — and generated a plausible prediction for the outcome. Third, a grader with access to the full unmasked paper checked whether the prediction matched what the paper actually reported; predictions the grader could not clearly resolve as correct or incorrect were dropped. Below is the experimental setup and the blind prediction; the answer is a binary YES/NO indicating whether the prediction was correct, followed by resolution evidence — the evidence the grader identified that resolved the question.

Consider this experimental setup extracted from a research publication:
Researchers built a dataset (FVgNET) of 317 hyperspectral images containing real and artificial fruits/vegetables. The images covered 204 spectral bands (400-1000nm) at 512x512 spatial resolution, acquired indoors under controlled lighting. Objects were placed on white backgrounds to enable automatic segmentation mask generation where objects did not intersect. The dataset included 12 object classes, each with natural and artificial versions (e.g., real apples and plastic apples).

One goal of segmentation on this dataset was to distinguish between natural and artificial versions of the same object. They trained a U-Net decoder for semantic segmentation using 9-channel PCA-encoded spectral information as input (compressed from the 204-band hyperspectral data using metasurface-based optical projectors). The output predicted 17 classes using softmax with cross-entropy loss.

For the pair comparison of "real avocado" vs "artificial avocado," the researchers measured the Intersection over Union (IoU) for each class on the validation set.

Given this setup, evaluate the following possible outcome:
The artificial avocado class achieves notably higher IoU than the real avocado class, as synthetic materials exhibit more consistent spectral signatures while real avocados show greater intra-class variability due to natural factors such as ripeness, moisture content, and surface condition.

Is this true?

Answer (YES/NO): YES